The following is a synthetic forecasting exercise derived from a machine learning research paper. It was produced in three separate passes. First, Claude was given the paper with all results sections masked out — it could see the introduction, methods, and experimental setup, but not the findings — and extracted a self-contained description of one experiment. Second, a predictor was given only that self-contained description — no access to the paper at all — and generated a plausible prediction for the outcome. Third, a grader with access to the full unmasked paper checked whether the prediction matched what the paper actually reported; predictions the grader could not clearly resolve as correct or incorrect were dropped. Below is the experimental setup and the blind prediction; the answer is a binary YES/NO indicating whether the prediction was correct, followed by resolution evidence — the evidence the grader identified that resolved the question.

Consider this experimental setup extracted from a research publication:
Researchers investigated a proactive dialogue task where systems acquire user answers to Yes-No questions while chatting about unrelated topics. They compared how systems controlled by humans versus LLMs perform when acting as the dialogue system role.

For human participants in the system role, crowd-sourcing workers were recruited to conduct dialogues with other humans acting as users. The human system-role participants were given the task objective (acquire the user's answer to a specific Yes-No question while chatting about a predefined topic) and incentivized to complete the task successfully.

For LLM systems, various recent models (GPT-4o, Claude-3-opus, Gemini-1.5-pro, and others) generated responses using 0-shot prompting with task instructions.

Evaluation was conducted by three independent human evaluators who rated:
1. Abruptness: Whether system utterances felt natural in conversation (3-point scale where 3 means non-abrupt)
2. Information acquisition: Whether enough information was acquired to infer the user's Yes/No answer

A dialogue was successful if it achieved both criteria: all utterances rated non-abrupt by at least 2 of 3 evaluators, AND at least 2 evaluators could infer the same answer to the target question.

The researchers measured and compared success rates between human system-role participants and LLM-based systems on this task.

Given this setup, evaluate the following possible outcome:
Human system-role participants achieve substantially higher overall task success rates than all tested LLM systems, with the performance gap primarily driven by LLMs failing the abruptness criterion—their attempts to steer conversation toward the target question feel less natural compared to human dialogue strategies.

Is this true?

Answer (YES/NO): NO